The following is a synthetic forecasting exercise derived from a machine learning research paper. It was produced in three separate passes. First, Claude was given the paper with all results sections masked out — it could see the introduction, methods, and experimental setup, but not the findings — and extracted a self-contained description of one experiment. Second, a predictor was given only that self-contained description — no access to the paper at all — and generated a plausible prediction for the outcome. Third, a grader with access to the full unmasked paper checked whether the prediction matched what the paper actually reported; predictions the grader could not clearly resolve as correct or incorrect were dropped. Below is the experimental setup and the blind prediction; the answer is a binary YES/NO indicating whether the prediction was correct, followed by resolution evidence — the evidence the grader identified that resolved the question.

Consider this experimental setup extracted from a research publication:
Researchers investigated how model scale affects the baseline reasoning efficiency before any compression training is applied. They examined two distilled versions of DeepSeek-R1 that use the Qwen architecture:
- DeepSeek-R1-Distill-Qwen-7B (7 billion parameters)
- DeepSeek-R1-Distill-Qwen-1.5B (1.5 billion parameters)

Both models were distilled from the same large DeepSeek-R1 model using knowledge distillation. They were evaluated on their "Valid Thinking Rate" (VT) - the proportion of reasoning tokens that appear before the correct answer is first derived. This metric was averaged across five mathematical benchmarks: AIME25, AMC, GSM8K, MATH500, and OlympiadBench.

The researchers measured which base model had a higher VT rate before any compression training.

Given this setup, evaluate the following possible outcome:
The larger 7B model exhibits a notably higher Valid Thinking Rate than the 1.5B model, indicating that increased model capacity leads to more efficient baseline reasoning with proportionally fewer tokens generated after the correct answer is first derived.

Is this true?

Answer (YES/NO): NO